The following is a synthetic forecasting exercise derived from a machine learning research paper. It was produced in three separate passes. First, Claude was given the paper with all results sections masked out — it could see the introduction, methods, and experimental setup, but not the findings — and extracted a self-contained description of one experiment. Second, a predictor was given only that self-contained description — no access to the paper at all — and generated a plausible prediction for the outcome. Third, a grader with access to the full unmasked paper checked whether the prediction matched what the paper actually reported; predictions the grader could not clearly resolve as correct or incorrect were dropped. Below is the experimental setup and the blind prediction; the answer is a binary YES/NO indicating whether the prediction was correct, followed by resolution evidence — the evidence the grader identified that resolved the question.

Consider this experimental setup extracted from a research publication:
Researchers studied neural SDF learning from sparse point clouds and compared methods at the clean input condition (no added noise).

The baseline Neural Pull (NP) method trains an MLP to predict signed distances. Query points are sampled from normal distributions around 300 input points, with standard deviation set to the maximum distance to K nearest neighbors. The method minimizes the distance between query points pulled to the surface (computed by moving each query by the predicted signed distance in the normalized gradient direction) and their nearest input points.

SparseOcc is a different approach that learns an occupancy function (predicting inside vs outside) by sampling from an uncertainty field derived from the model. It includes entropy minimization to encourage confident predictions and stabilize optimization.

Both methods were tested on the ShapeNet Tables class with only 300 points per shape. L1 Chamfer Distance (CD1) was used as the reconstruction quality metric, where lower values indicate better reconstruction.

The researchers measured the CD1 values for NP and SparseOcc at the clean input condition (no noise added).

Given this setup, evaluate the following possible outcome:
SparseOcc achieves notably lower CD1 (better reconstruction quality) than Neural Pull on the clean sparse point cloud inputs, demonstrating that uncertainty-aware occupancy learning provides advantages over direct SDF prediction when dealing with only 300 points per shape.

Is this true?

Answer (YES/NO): YES